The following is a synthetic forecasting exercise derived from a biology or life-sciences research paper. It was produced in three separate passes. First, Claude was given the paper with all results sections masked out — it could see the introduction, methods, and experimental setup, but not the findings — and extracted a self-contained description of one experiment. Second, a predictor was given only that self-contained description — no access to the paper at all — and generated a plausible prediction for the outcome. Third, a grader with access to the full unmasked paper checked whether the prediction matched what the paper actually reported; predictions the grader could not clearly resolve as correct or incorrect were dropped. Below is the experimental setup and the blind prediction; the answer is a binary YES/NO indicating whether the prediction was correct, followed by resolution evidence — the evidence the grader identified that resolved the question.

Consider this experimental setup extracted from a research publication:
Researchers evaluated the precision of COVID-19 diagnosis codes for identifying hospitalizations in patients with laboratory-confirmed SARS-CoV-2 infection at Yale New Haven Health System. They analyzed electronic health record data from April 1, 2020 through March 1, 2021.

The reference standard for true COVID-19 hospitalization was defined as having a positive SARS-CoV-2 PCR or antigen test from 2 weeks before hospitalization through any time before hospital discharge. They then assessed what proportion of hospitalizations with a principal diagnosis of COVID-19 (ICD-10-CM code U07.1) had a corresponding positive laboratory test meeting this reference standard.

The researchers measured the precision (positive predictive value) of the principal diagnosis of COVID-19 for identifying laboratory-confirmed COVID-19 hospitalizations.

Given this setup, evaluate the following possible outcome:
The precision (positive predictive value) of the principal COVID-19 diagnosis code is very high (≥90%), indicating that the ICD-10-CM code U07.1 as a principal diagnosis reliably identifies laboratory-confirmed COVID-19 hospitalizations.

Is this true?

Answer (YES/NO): YES